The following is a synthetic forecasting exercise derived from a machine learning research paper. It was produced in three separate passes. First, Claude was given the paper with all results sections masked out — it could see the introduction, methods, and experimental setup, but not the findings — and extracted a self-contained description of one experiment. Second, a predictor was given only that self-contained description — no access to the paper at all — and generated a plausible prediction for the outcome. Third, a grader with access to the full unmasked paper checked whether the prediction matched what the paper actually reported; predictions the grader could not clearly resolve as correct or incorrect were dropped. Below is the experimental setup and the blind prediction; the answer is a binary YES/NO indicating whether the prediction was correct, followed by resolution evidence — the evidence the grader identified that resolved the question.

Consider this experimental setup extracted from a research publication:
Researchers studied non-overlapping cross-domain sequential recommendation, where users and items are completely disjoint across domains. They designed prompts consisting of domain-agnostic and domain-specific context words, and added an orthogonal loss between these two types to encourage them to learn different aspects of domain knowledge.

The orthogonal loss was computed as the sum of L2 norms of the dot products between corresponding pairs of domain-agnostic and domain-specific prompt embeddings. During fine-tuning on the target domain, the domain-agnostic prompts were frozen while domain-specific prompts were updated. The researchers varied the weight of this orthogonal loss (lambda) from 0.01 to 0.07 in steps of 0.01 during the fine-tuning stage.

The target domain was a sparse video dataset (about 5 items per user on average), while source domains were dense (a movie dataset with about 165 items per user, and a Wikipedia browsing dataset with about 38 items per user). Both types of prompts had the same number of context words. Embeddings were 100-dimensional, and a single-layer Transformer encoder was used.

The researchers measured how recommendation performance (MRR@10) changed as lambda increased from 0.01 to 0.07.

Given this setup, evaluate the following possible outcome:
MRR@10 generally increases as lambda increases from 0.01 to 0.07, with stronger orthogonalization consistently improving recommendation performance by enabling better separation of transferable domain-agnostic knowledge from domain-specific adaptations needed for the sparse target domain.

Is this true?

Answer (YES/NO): NO